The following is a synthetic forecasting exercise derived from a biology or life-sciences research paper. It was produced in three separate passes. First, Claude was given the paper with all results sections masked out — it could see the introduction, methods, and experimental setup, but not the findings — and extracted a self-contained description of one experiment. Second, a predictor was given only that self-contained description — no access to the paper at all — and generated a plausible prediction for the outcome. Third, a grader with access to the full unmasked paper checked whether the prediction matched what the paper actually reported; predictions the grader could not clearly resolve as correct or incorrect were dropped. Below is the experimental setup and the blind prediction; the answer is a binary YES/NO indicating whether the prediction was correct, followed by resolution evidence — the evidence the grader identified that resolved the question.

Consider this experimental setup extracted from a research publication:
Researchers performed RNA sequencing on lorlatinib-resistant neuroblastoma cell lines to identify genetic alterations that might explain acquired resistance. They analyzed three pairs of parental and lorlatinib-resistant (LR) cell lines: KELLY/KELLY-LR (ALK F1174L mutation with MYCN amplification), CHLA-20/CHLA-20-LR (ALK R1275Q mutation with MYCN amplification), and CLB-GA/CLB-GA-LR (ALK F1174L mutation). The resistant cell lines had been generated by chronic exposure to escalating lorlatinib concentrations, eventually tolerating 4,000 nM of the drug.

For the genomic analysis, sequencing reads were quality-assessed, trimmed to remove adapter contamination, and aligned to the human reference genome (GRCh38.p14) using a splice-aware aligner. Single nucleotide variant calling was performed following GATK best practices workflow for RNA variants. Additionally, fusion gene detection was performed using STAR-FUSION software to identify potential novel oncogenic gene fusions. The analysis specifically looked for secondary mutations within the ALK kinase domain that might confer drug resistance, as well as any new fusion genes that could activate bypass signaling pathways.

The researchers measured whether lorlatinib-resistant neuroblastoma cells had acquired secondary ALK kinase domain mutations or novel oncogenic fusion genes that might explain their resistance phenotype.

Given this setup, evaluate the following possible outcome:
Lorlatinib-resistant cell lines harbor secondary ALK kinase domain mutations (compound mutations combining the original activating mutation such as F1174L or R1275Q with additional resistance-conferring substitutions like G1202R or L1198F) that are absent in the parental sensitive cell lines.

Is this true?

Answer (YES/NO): NO